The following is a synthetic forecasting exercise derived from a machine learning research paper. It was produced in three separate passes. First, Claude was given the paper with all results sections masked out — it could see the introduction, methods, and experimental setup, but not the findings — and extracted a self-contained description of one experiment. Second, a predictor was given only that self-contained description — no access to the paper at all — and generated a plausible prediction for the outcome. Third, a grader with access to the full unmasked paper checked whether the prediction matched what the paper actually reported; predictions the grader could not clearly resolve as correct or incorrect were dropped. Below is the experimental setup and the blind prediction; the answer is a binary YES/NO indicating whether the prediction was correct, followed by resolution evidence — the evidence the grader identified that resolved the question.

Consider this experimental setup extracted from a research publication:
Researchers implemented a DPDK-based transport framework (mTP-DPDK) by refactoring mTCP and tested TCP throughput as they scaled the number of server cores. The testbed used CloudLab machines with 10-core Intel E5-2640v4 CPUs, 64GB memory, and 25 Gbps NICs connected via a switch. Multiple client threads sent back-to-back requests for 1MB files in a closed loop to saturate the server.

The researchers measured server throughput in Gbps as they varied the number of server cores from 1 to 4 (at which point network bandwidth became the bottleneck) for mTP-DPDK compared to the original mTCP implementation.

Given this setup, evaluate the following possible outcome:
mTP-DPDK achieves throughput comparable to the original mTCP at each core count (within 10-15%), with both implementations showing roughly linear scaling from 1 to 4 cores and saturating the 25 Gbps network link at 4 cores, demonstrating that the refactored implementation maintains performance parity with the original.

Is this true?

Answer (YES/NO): NO